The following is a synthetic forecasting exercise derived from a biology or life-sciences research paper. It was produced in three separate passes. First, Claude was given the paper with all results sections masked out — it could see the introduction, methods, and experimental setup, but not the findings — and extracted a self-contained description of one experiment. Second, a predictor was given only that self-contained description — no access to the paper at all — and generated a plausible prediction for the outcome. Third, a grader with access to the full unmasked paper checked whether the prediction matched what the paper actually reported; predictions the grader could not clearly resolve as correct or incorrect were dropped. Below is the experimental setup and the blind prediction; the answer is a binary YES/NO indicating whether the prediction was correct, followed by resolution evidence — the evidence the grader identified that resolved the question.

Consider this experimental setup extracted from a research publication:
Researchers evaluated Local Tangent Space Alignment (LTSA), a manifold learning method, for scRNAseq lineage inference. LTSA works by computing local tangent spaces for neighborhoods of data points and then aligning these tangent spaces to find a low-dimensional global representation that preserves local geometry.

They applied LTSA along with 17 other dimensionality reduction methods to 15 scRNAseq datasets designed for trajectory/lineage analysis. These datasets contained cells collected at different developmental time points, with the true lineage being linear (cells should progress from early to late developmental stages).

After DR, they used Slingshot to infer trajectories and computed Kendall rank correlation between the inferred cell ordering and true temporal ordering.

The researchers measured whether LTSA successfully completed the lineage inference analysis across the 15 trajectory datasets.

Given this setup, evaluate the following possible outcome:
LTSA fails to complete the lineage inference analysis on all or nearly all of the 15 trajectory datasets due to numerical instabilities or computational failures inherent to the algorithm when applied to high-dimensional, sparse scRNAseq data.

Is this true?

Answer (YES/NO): NO